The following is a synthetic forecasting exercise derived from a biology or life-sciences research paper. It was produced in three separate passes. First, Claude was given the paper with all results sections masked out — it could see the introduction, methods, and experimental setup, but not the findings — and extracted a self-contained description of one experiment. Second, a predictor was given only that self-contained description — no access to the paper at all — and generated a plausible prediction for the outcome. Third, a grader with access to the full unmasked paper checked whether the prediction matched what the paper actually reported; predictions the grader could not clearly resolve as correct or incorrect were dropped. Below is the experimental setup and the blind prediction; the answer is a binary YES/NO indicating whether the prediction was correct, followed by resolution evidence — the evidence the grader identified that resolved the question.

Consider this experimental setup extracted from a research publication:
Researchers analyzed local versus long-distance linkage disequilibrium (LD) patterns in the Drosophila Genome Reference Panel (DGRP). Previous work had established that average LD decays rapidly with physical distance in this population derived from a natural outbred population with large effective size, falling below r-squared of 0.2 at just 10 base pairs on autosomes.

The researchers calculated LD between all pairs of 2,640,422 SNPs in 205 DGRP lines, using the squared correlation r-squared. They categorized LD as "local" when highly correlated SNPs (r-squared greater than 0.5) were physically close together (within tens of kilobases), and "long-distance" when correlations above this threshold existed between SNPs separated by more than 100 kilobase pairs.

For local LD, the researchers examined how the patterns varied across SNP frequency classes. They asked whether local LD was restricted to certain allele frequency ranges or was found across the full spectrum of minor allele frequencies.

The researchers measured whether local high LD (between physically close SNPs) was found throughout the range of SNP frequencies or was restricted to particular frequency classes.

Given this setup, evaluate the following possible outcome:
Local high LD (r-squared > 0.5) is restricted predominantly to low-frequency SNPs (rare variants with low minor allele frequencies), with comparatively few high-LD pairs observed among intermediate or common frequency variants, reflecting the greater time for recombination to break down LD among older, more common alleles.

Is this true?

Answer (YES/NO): NO